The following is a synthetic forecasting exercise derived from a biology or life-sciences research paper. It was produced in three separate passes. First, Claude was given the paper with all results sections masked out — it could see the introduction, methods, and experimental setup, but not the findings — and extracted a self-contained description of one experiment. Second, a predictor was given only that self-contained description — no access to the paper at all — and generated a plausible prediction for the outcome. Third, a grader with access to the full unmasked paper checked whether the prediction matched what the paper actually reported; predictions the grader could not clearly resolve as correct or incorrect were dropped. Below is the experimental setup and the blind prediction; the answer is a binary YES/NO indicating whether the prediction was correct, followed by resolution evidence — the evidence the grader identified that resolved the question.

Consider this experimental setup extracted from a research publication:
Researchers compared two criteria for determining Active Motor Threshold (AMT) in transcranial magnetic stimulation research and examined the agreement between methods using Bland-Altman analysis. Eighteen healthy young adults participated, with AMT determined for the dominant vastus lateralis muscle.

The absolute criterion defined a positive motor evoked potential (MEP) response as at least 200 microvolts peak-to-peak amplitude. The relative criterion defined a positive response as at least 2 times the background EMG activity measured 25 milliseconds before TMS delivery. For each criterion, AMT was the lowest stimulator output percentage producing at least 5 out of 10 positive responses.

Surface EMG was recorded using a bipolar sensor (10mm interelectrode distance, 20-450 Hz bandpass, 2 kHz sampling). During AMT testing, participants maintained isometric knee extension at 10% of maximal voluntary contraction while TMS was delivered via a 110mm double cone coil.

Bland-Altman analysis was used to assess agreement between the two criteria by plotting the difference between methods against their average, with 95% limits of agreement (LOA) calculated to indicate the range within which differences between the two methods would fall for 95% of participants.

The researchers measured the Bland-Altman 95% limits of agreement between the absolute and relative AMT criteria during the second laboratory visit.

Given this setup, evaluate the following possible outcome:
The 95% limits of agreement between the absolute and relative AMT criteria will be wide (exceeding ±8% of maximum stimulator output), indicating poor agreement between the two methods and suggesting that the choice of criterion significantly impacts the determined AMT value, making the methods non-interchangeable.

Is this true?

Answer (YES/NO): NO